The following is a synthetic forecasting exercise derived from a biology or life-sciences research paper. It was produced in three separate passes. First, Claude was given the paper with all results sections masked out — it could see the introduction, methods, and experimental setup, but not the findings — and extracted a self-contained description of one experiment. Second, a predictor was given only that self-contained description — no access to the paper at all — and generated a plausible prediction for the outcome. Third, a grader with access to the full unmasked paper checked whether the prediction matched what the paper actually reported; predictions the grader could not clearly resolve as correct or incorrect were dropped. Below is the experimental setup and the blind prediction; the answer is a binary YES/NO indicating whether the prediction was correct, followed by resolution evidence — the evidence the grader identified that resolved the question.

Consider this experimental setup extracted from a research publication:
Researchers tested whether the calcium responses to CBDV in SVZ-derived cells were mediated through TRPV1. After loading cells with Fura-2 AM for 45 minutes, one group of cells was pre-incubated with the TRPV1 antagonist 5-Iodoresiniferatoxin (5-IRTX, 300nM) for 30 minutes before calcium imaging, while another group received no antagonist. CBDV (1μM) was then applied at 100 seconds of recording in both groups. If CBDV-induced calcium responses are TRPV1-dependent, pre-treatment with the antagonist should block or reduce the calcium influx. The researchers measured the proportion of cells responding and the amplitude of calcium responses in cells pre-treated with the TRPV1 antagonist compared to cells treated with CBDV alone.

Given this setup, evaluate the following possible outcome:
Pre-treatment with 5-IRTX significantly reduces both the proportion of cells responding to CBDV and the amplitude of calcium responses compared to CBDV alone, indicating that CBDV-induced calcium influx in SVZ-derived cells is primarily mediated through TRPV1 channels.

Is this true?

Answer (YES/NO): NO